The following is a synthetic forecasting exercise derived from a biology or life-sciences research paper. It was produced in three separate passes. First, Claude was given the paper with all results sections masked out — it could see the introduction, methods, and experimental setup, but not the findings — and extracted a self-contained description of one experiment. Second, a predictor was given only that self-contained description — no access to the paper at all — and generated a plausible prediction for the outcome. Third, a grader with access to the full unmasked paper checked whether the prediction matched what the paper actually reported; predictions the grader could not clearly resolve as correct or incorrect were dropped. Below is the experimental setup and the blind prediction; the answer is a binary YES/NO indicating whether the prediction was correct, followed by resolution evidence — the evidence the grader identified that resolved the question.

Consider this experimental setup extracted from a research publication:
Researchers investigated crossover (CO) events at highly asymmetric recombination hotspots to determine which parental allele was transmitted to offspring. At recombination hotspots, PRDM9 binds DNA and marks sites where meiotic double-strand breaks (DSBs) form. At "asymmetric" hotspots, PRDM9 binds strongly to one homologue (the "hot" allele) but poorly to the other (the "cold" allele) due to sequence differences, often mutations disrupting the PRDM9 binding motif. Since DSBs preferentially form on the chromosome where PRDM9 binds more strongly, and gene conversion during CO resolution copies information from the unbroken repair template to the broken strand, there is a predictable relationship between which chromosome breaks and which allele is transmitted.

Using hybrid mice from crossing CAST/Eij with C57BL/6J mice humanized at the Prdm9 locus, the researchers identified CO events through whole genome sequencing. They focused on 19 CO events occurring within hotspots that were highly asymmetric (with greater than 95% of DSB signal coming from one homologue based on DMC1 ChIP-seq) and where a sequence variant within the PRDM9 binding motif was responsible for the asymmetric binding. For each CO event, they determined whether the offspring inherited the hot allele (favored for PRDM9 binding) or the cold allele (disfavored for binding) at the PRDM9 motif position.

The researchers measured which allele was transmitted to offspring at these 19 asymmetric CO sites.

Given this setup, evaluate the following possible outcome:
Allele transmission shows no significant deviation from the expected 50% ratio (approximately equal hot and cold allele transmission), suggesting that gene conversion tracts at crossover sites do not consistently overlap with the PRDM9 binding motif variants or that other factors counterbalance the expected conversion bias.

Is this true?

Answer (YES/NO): NO